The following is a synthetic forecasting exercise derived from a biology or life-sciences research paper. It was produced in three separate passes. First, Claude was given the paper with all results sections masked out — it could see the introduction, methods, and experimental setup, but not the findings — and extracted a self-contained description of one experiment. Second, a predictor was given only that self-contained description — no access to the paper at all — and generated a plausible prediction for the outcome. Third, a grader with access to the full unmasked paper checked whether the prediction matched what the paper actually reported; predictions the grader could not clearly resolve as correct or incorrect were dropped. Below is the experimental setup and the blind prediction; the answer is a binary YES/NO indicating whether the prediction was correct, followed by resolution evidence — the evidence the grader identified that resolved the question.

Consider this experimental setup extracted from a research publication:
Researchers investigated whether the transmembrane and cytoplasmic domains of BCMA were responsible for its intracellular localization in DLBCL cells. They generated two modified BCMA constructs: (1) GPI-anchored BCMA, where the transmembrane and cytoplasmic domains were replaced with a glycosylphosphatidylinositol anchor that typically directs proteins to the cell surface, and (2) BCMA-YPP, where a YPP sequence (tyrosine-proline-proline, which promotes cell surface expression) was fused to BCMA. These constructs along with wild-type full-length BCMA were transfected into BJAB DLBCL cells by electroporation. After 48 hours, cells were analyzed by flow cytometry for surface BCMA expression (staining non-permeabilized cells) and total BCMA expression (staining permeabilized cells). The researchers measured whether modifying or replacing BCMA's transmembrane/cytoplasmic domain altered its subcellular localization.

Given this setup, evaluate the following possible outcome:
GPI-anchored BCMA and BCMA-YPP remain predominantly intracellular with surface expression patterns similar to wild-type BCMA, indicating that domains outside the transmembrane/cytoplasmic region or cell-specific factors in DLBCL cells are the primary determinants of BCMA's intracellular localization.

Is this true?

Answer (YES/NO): NO